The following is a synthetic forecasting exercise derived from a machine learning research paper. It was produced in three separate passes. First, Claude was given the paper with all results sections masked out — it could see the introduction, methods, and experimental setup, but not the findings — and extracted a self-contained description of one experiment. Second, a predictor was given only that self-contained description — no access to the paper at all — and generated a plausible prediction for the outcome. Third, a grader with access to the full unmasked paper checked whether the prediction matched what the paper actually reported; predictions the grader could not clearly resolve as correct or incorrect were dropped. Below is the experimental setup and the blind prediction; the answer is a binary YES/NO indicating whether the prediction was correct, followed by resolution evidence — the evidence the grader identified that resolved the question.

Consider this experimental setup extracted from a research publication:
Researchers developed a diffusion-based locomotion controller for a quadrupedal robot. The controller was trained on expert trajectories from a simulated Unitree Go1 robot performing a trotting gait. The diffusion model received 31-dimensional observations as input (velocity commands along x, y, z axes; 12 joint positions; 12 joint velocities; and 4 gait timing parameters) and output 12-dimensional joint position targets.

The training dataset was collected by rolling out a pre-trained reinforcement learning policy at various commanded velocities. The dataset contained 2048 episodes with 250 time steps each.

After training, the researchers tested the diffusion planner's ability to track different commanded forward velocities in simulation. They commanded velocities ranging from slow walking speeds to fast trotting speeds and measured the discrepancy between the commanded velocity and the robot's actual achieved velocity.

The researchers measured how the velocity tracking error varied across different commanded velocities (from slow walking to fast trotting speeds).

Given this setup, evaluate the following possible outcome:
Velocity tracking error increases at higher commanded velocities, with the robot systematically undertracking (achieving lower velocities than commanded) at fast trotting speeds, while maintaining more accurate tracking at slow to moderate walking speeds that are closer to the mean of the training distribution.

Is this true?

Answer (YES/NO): YES